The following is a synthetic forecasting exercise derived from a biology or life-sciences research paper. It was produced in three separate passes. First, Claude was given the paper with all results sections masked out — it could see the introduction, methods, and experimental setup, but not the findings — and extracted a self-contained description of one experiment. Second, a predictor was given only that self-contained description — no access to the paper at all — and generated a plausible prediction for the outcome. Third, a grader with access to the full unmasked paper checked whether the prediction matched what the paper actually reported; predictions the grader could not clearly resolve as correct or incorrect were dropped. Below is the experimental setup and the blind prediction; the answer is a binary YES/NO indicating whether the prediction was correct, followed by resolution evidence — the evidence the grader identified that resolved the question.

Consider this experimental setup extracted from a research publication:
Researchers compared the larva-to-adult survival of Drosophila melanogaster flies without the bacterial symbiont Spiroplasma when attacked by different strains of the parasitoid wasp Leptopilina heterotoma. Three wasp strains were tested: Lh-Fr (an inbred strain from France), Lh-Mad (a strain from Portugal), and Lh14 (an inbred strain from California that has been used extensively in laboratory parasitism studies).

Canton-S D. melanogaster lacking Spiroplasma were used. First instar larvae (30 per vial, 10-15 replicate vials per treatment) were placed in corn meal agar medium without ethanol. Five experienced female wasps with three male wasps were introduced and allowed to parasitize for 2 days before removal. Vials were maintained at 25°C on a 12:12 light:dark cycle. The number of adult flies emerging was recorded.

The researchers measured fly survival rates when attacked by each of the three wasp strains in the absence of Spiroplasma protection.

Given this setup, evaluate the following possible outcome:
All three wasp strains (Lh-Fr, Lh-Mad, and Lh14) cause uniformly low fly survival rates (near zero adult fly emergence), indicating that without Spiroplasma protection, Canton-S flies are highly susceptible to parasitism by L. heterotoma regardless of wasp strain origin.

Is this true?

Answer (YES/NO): YES